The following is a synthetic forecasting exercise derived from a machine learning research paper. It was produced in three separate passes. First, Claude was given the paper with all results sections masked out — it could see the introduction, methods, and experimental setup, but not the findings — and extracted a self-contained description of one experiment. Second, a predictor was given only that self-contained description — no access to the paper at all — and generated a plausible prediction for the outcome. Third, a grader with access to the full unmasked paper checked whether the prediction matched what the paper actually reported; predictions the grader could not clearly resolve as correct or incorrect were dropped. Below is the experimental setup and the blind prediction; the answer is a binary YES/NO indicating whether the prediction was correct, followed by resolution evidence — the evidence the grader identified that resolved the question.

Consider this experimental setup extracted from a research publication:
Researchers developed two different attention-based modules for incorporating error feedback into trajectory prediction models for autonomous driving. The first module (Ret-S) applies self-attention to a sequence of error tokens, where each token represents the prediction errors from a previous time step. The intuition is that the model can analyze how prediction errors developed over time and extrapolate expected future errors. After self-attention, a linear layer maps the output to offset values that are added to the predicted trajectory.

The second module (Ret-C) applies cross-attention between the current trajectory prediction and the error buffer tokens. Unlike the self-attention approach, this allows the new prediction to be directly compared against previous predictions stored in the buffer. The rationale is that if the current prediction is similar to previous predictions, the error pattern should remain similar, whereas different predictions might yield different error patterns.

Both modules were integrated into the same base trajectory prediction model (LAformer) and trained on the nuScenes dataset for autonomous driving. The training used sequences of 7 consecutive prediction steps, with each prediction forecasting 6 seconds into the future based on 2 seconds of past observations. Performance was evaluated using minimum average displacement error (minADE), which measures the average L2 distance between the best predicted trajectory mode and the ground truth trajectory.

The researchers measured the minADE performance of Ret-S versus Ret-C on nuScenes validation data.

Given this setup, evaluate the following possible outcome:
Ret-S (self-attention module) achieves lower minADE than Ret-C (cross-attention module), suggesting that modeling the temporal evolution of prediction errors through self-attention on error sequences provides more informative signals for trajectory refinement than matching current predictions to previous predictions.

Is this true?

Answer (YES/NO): NO